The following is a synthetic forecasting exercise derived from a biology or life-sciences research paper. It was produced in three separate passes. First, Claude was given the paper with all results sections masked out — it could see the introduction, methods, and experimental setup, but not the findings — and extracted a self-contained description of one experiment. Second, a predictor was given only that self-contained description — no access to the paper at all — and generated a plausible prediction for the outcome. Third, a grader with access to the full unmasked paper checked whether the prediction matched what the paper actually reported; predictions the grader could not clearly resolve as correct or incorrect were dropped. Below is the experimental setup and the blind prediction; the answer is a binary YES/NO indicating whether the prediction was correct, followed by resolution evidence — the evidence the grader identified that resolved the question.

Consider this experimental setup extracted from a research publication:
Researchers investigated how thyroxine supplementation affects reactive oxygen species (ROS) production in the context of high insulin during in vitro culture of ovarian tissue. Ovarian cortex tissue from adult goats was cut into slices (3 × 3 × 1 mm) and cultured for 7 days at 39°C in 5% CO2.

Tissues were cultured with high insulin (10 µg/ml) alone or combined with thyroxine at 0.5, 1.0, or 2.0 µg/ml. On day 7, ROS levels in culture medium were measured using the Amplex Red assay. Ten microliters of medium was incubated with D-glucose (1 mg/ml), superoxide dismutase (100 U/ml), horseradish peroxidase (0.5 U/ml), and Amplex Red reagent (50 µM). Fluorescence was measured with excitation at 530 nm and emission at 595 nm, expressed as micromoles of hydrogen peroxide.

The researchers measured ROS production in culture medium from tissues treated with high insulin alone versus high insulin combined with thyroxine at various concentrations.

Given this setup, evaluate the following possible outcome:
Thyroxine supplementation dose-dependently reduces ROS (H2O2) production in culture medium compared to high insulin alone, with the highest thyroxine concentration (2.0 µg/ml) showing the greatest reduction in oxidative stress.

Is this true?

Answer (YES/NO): NO